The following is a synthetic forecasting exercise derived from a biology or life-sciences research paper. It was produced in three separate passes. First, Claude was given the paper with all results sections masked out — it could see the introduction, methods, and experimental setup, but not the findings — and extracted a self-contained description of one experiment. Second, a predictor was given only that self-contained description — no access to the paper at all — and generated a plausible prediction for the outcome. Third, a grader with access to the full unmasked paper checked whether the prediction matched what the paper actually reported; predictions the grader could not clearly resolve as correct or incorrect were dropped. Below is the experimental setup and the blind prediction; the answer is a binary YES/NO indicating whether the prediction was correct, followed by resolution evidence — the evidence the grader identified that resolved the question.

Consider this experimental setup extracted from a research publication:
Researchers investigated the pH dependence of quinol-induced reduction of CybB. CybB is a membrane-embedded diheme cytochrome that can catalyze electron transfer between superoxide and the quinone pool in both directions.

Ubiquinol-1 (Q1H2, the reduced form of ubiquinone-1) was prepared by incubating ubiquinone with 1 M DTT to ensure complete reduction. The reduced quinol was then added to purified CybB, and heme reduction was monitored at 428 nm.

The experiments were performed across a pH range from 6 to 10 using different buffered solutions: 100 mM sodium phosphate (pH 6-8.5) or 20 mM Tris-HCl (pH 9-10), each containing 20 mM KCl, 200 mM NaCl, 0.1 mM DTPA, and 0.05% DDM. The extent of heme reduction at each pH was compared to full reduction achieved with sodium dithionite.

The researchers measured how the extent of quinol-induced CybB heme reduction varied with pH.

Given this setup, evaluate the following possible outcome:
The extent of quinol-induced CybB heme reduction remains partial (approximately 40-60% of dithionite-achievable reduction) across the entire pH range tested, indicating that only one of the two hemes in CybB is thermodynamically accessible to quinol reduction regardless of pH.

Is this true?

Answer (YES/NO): NO